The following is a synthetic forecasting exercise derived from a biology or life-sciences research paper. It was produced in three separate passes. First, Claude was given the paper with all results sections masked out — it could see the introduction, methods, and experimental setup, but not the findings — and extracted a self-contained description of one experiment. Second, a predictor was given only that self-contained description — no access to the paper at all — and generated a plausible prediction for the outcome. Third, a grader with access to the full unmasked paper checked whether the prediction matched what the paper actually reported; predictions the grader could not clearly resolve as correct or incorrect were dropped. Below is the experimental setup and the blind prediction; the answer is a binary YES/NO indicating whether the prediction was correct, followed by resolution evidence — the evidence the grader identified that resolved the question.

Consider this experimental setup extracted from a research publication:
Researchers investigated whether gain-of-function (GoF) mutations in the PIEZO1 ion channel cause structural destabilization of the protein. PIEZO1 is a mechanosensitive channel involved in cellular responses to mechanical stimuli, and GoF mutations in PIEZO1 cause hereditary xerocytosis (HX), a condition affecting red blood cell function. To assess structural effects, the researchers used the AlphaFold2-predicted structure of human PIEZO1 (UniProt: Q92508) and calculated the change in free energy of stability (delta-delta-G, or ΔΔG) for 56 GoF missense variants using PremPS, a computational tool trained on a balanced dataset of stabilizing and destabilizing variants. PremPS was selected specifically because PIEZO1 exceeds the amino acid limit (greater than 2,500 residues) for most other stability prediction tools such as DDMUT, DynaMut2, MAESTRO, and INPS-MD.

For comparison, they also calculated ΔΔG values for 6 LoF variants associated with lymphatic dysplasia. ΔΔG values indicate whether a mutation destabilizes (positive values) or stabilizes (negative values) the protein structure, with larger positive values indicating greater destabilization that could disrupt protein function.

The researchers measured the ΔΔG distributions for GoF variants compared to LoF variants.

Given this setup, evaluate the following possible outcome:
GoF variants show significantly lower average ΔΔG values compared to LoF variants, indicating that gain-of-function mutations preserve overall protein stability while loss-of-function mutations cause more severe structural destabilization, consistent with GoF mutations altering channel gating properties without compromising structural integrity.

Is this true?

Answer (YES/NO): NO